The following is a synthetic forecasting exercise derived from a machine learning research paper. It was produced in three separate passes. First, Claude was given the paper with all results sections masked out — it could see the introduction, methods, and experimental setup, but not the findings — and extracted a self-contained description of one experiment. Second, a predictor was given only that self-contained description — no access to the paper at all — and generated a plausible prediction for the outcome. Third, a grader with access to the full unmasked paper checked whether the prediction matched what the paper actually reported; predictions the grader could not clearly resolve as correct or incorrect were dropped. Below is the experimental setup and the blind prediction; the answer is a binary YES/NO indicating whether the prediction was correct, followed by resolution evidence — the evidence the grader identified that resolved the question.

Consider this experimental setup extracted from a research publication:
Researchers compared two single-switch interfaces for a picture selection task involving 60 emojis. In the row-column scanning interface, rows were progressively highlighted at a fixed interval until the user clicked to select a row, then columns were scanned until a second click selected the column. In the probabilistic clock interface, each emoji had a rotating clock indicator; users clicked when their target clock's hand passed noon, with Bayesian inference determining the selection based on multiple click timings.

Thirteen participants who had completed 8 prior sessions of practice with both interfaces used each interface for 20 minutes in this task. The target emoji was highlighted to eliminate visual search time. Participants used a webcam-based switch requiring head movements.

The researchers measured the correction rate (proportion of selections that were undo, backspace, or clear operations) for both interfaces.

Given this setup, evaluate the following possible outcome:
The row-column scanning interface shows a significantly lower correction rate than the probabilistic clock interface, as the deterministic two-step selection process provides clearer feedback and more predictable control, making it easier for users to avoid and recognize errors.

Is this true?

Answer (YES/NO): NO